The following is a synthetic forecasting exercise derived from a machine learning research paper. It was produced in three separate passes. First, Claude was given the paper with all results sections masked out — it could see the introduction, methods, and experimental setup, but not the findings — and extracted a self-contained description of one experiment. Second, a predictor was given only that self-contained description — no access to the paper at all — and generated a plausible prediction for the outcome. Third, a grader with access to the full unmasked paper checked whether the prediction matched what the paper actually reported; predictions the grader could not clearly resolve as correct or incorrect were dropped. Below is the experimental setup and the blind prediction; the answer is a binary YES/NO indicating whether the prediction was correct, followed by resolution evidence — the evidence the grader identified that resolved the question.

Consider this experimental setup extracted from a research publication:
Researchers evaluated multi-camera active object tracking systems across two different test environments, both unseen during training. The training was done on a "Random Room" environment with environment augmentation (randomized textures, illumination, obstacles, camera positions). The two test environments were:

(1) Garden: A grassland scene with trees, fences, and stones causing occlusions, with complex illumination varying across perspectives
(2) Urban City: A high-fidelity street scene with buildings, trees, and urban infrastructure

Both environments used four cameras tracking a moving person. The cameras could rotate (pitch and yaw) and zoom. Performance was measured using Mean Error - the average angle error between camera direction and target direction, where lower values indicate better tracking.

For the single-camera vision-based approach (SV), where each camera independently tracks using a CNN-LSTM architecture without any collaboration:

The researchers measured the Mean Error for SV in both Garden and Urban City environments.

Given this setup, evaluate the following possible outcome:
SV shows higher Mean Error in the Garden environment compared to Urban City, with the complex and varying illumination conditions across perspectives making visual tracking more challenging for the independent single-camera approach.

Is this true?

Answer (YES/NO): NO